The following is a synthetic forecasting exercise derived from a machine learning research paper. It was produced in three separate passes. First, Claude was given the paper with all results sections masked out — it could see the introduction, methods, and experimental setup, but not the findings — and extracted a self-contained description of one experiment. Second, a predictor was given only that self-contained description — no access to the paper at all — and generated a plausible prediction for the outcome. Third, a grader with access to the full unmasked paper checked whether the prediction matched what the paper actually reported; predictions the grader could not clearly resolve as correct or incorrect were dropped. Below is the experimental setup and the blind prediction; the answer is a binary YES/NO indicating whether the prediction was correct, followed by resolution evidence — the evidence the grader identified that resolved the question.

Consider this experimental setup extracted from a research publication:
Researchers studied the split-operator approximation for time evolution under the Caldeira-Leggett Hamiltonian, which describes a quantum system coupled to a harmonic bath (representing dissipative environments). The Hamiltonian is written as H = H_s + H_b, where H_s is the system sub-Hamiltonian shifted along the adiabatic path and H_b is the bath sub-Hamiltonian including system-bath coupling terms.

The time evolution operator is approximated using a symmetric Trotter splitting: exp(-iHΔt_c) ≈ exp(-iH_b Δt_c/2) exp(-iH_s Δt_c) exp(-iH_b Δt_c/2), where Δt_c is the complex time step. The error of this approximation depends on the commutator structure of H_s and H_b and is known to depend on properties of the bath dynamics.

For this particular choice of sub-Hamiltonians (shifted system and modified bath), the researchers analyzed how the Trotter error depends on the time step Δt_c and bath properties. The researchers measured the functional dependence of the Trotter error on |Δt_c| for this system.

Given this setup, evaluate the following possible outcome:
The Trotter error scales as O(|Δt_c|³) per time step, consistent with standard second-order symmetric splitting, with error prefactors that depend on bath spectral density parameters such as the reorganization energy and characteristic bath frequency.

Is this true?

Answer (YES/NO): YES